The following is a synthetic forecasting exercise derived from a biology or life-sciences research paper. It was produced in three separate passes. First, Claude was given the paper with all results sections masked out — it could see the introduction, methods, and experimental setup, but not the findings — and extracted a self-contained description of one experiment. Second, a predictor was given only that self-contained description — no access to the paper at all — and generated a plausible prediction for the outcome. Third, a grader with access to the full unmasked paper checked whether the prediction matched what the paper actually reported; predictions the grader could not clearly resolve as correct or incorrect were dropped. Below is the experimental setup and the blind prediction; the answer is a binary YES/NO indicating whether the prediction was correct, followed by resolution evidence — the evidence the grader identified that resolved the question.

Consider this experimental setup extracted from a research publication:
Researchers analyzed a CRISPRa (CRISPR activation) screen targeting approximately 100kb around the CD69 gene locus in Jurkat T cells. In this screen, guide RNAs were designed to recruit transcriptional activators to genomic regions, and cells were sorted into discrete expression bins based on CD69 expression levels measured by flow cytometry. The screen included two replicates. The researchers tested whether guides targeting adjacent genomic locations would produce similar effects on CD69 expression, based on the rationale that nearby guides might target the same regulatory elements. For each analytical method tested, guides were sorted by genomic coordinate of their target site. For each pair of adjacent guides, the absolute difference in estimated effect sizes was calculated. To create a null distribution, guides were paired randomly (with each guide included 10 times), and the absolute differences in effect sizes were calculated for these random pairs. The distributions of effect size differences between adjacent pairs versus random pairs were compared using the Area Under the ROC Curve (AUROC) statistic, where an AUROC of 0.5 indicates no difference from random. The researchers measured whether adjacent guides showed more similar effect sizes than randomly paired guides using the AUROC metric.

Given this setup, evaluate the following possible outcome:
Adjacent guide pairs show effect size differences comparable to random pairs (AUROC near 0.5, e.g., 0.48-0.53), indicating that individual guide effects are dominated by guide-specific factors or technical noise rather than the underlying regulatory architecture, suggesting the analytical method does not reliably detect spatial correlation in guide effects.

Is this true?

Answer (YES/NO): NO